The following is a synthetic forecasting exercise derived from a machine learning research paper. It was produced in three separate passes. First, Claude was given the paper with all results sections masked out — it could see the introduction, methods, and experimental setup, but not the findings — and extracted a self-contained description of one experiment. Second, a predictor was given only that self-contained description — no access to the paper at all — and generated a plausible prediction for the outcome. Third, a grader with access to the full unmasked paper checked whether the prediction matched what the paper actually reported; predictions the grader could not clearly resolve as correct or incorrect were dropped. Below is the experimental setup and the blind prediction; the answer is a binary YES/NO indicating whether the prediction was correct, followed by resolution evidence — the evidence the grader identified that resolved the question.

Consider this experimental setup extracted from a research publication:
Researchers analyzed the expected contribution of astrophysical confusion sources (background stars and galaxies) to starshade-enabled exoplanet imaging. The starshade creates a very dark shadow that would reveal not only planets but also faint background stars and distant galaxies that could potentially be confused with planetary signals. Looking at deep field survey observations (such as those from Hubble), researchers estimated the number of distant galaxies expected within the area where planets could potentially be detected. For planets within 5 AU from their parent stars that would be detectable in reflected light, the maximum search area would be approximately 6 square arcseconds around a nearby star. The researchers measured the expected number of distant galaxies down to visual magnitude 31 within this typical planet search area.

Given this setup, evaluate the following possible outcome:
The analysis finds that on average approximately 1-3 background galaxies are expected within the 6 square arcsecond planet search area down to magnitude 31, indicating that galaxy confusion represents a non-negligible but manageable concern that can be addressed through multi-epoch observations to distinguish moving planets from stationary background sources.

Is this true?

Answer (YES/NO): YES